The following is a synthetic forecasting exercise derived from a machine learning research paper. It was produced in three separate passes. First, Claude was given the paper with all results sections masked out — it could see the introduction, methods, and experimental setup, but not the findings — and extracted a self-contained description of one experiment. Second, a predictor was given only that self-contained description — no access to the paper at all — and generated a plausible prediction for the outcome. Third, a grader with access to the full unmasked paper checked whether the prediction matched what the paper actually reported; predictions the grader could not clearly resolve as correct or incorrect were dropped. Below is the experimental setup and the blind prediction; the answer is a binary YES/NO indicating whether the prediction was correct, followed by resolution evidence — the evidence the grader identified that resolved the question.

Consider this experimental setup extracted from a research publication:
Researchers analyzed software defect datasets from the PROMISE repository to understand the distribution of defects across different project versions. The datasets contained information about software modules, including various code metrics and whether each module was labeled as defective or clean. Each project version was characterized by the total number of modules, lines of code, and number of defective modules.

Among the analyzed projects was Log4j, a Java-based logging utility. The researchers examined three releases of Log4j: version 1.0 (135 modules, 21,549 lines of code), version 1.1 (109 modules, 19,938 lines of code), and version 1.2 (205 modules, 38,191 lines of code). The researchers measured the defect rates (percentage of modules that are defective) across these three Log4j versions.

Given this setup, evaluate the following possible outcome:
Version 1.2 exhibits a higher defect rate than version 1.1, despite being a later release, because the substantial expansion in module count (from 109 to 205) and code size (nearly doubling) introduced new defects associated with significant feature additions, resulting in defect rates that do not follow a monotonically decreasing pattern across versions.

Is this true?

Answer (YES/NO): YES